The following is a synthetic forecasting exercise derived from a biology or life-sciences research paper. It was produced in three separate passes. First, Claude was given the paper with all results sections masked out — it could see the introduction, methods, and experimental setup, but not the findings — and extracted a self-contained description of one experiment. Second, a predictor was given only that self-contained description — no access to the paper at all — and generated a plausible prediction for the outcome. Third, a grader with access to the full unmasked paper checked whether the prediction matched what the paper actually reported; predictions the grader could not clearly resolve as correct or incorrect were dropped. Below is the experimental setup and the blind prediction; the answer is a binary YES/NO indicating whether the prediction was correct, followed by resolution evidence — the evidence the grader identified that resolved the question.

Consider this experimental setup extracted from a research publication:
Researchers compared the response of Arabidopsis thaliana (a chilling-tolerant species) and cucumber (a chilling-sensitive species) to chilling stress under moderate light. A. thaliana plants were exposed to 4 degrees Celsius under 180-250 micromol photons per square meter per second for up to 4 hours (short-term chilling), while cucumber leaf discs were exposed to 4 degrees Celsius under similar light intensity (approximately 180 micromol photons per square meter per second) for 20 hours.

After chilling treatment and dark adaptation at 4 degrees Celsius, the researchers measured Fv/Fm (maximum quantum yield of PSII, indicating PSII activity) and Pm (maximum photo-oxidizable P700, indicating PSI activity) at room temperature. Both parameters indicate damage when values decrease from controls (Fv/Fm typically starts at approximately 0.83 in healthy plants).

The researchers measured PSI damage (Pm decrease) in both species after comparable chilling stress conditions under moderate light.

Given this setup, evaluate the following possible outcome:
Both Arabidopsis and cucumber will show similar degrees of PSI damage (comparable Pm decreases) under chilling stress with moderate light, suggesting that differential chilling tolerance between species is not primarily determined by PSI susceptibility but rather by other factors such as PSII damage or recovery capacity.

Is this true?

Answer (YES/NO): NO